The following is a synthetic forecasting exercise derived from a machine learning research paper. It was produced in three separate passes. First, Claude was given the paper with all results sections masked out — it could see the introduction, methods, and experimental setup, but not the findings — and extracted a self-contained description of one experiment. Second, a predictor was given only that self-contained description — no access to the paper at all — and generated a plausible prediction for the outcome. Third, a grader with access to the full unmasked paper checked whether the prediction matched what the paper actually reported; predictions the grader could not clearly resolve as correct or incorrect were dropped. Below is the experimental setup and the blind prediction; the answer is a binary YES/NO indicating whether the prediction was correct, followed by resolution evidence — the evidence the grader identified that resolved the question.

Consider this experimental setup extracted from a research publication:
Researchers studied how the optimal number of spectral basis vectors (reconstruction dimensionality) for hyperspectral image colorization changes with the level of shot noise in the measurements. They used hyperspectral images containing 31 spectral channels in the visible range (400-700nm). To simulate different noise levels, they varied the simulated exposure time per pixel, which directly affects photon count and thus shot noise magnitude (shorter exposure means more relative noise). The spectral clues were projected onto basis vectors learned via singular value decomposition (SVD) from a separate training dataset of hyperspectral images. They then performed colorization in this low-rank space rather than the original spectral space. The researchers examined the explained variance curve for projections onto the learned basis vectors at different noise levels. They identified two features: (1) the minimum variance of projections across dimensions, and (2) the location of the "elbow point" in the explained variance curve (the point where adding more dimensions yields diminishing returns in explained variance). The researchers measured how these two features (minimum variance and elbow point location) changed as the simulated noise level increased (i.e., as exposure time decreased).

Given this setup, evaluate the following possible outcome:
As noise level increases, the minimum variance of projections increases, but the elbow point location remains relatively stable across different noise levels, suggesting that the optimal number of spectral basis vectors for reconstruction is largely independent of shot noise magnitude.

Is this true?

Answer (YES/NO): NO